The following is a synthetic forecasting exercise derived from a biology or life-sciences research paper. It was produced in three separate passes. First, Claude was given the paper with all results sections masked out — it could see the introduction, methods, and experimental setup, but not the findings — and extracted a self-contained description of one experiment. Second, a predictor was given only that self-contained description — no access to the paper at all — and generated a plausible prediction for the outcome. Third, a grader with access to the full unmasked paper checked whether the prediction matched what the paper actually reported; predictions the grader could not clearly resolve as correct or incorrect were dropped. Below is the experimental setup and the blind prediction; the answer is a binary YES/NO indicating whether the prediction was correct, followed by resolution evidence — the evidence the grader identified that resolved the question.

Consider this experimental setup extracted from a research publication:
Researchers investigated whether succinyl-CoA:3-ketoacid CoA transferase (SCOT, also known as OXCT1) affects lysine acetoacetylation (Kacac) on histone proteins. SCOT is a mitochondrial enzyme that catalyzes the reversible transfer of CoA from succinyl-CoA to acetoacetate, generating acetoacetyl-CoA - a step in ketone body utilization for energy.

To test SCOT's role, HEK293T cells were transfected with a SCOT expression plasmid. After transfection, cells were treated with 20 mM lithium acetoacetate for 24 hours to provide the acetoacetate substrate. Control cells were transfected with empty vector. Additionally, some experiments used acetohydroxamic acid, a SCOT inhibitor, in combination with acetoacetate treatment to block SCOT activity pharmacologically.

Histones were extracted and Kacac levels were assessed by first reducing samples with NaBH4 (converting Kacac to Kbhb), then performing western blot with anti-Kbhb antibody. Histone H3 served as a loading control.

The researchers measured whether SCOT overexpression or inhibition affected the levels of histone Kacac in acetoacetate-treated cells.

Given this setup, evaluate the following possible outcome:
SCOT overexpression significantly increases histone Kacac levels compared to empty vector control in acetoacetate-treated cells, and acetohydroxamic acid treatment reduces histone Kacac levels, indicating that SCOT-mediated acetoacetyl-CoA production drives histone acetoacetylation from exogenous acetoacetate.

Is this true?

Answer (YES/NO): NO